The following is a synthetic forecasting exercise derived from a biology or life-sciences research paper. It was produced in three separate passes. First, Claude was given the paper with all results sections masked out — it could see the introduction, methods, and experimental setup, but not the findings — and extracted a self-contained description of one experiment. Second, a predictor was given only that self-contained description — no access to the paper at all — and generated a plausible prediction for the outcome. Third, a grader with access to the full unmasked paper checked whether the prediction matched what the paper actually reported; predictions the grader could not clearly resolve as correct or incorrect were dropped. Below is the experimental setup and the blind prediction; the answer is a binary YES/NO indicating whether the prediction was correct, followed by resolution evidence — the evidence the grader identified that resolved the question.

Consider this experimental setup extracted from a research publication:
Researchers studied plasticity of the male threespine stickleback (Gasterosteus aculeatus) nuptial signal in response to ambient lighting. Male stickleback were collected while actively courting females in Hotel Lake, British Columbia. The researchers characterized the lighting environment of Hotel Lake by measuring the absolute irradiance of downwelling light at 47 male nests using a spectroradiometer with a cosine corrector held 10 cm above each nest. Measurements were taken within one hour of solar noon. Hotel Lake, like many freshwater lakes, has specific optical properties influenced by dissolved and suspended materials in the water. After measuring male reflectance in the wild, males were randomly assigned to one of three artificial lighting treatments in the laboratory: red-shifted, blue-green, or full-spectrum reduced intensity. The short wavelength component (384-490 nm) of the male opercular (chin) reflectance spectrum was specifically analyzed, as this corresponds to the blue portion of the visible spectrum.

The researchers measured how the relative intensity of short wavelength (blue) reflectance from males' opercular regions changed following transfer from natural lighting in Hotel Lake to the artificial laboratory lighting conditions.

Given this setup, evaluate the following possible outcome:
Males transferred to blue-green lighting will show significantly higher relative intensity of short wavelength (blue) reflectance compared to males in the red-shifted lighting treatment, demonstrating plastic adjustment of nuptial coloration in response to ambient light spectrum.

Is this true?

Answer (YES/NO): NO